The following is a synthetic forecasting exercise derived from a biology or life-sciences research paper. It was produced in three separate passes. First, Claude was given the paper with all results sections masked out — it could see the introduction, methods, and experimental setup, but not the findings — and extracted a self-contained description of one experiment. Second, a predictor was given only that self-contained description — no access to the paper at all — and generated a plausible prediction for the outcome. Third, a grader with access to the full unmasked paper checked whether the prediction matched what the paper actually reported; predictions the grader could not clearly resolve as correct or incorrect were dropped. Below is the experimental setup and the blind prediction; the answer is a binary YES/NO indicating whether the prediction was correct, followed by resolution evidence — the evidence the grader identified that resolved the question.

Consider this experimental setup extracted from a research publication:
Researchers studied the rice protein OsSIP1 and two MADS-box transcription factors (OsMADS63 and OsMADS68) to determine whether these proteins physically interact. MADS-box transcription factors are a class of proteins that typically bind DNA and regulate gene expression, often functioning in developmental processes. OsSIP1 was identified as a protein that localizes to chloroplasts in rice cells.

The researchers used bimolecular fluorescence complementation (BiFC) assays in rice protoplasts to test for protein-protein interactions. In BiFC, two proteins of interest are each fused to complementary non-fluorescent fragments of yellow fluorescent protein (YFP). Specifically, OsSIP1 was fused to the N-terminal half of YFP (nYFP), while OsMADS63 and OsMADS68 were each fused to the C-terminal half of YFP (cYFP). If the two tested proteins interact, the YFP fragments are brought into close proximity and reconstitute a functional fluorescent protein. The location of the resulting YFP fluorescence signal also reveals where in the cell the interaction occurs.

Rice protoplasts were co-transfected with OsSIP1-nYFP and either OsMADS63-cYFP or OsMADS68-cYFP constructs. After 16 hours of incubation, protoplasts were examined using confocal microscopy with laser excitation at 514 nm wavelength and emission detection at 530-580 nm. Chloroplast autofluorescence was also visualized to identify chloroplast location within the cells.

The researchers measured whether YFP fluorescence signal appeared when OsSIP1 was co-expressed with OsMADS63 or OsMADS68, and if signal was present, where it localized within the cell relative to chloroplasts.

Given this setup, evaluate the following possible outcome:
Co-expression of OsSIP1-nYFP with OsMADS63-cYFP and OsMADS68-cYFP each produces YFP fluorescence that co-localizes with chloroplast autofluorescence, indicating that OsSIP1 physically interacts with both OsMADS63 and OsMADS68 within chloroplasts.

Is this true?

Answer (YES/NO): YES